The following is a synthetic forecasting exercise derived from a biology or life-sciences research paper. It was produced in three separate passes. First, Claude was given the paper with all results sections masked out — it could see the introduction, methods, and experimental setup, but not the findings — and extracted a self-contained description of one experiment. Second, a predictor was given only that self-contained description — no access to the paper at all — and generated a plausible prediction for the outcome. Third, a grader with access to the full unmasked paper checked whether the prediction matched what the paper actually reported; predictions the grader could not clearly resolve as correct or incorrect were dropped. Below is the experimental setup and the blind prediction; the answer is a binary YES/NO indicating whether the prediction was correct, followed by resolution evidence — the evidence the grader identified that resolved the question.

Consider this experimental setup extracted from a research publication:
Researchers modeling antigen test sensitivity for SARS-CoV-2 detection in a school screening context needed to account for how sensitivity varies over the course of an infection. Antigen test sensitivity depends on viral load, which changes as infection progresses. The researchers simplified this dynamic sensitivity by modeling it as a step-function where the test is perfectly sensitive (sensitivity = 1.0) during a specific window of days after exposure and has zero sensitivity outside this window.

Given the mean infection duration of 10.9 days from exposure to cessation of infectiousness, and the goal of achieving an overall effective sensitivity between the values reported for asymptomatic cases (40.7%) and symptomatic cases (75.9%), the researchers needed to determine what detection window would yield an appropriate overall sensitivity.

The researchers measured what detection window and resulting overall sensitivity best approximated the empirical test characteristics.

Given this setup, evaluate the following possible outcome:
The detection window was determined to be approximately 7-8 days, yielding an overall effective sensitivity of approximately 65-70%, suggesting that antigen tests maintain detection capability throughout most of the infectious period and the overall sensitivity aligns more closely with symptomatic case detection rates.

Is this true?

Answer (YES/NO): NO